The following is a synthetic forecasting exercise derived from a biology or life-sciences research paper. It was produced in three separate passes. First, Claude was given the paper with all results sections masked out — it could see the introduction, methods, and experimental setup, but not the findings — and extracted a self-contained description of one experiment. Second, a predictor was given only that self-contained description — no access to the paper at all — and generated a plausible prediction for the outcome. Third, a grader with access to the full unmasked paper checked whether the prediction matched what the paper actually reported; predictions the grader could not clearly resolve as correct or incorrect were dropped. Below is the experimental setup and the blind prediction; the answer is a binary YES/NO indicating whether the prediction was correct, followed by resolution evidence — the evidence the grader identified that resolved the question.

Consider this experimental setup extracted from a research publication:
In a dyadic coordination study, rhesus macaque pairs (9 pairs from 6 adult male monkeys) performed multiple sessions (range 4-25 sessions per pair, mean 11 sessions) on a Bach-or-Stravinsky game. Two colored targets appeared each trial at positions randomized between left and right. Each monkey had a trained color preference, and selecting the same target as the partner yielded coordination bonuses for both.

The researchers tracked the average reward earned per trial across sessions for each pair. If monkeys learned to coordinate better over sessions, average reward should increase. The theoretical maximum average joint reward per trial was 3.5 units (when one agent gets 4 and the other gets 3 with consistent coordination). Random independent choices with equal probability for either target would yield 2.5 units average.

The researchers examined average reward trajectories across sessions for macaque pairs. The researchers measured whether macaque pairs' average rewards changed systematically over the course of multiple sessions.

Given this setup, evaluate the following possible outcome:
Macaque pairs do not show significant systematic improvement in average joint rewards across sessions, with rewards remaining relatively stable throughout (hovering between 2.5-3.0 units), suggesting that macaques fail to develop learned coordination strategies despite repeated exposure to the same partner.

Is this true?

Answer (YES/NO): NO